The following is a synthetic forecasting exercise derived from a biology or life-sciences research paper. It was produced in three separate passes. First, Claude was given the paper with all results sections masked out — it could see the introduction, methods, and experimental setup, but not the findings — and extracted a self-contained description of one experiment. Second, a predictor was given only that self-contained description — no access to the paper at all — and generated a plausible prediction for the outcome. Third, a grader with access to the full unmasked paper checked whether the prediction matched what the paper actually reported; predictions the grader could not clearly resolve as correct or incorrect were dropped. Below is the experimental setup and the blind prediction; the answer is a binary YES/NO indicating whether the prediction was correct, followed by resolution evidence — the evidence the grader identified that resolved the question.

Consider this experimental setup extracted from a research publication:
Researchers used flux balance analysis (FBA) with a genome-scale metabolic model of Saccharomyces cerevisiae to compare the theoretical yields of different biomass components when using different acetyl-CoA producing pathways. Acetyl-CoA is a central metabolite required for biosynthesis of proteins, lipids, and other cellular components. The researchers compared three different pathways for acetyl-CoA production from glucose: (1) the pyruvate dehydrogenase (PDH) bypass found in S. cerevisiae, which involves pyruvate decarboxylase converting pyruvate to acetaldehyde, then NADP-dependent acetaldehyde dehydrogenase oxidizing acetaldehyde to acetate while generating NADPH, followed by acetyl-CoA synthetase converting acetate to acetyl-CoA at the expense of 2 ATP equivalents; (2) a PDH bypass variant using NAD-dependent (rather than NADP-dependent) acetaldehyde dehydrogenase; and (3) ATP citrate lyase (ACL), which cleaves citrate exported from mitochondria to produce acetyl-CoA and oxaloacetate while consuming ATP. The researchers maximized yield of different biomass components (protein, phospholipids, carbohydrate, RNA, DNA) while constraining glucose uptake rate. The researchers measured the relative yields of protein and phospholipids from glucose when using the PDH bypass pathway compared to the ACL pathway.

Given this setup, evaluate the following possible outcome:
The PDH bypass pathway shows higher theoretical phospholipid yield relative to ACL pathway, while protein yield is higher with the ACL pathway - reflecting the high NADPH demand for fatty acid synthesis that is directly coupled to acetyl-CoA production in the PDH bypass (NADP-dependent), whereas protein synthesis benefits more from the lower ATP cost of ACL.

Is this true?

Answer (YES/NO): NO